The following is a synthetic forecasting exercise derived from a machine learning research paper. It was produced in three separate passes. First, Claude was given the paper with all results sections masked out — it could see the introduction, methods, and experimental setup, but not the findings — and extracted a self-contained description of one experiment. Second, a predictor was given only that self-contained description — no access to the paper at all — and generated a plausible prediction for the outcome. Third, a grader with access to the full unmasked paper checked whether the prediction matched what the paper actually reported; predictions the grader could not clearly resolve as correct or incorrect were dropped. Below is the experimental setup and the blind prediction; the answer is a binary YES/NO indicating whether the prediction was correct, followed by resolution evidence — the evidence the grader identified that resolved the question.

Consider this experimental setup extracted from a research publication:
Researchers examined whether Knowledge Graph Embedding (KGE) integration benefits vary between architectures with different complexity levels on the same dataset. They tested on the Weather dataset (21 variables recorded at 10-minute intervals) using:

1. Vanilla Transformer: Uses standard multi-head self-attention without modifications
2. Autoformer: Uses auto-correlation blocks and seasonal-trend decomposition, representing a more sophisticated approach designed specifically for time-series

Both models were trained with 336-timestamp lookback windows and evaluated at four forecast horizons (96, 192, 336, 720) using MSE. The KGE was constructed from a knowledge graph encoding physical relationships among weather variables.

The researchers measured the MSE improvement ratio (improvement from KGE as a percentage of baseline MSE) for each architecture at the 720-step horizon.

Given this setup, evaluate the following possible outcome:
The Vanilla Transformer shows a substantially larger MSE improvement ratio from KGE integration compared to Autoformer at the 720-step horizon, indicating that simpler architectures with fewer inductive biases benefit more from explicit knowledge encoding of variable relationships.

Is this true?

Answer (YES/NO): YES